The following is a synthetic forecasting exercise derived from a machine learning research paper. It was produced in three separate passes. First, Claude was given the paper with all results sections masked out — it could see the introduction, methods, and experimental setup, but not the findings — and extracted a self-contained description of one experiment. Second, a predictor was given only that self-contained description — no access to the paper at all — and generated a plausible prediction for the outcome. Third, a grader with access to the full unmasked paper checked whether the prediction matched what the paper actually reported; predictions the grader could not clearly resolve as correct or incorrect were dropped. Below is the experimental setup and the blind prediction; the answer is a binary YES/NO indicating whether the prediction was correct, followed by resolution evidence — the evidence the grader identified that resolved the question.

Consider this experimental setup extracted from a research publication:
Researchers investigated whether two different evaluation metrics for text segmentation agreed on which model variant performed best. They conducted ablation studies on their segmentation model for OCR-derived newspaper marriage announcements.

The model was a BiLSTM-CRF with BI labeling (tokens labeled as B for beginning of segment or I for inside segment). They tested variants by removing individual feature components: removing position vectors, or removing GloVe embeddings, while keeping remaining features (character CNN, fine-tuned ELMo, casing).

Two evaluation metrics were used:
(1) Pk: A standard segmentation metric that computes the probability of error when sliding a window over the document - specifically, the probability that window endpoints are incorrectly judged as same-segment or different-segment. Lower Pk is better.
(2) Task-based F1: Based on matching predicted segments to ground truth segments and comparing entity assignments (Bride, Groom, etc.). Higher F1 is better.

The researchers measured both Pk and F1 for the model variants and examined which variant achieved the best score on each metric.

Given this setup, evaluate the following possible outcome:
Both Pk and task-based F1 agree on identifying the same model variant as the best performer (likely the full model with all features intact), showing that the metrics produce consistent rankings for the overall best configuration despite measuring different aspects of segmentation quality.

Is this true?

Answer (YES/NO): NO